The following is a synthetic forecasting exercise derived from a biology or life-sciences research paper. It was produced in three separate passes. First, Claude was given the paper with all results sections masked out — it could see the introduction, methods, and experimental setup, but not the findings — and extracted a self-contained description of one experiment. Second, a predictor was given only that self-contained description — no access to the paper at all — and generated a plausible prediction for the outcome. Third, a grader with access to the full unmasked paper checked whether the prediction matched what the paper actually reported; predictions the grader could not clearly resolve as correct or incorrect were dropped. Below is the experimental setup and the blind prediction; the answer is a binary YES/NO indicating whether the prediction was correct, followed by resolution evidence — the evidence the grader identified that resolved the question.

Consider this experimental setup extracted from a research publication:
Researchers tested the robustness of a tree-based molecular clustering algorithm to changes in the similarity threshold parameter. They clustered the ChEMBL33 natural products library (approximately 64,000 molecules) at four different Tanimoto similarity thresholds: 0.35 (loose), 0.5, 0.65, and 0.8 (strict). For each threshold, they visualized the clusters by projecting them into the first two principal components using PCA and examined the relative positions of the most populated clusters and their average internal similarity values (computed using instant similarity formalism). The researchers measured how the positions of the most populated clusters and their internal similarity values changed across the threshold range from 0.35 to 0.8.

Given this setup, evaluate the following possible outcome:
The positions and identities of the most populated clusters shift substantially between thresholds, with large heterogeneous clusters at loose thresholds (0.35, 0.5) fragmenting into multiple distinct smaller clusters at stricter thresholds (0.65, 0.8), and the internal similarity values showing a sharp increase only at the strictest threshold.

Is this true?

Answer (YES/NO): NO